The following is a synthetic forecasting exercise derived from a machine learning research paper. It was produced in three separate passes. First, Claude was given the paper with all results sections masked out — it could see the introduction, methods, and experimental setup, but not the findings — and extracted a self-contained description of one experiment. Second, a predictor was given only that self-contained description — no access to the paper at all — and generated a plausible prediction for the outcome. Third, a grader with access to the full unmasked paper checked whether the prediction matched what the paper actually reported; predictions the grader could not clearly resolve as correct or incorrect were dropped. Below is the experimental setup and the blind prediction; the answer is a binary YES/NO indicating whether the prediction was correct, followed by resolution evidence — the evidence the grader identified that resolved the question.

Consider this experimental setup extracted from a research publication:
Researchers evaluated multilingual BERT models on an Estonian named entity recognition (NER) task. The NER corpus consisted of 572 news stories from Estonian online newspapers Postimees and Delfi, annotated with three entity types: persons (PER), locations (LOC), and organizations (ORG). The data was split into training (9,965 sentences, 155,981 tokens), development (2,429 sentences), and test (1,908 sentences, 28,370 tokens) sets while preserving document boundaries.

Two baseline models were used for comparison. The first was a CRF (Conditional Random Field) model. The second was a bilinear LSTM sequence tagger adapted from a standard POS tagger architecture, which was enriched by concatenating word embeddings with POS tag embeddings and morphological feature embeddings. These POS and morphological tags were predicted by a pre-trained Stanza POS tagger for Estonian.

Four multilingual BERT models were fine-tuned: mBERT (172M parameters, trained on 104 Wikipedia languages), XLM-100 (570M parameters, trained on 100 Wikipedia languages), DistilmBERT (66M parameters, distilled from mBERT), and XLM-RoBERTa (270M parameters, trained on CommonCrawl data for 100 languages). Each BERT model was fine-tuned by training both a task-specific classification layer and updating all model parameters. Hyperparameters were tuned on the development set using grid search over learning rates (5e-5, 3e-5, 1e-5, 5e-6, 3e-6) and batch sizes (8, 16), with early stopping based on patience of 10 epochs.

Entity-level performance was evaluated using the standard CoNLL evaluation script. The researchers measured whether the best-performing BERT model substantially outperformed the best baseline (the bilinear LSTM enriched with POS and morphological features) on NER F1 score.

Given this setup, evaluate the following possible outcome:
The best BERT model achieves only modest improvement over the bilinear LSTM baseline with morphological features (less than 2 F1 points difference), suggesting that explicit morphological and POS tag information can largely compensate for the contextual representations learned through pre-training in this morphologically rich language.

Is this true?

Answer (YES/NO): NO